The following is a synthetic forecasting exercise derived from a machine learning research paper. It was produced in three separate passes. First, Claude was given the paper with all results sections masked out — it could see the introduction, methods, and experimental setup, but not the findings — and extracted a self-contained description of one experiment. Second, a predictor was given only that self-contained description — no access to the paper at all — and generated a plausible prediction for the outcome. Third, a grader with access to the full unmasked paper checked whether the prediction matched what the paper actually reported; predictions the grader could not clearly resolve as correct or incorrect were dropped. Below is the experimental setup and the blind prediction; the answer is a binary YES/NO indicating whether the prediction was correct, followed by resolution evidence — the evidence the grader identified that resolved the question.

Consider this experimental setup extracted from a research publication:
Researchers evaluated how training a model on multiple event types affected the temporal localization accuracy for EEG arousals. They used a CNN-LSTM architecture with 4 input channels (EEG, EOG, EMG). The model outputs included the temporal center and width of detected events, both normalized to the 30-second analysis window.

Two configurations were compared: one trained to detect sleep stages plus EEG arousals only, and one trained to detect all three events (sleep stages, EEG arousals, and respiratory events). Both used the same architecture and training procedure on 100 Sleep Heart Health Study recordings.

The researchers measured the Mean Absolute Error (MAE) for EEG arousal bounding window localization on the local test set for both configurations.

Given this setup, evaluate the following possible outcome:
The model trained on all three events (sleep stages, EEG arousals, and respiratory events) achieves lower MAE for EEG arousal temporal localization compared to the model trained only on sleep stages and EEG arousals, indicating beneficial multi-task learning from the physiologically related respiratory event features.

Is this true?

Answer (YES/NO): NO